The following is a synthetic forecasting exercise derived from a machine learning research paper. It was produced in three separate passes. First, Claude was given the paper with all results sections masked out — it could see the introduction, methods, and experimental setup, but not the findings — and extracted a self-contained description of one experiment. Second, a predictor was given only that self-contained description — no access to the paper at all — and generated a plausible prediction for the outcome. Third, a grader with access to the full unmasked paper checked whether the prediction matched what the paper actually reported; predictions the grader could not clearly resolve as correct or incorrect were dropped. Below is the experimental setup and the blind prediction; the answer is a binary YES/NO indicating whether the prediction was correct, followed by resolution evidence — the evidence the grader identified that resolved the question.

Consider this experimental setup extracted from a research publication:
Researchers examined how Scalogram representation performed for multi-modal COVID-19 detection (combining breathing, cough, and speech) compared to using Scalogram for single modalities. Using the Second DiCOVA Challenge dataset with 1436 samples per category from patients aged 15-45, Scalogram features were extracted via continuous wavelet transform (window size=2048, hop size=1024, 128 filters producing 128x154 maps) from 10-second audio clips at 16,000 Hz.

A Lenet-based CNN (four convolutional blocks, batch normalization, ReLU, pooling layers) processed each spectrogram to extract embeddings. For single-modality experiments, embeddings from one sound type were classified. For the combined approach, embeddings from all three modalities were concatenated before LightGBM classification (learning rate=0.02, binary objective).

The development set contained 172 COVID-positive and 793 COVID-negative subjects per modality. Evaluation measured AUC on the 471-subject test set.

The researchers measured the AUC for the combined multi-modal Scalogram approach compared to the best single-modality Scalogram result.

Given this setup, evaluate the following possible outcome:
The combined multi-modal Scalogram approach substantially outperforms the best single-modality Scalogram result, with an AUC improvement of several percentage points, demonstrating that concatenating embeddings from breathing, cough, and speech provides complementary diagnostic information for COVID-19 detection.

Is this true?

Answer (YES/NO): NO